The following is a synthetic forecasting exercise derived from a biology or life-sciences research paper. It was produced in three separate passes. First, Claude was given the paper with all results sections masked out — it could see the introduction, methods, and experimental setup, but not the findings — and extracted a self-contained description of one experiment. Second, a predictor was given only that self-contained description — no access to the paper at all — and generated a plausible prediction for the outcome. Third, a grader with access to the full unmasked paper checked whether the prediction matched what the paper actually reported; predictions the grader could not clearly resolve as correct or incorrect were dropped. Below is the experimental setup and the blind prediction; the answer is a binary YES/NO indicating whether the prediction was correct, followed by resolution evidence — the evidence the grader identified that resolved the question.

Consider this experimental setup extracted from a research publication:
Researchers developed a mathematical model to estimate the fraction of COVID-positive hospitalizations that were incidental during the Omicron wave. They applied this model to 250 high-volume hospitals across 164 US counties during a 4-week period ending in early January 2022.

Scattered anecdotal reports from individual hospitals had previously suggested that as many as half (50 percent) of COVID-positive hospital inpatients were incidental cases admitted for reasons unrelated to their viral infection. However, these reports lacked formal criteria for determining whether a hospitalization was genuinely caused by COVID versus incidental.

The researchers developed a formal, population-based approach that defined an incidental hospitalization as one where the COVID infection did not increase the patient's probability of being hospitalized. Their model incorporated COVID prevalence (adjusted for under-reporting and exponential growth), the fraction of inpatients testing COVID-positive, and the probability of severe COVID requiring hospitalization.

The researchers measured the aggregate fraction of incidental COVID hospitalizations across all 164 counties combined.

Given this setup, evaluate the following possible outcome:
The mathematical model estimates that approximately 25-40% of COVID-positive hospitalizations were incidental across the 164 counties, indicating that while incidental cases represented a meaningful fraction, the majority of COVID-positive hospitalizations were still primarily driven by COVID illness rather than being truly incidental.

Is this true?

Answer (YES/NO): NO